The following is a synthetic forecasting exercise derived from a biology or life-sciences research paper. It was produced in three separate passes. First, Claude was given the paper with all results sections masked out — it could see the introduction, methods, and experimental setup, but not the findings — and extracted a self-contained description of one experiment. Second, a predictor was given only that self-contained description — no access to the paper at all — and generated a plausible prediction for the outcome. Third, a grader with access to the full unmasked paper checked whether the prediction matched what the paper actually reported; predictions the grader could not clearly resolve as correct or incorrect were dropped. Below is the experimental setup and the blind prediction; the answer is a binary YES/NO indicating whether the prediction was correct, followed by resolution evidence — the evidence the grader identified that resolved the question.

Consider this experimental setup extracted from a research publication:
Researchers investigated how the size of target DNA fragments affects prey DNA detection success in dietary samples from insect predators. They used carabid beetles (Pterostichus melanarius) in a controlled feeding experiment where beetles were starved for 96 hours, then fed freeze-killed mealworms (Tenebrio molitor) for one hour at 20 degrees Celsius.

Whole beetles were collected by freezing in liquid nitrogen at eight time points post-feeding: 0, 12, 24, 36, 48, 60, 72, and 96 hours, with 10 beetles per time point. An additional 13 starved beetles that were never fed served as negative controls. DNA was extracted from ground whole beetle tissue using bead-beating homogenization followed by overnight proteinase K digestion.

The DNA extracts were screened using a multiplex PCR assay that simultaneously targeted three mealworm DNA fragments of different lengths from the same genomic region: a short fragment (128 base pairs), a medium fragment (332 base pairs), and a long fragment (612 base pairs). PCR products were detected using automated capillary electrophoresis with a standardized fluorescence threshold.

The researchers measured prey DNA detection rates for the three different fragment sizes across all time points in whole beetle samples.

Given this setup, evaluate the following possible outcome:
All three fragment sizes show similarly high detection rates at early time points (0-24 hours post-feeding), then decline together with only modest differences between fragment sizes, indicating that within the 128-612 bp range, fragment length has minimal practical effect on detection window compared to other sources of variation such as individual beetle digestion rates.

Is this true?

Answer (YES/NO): NO